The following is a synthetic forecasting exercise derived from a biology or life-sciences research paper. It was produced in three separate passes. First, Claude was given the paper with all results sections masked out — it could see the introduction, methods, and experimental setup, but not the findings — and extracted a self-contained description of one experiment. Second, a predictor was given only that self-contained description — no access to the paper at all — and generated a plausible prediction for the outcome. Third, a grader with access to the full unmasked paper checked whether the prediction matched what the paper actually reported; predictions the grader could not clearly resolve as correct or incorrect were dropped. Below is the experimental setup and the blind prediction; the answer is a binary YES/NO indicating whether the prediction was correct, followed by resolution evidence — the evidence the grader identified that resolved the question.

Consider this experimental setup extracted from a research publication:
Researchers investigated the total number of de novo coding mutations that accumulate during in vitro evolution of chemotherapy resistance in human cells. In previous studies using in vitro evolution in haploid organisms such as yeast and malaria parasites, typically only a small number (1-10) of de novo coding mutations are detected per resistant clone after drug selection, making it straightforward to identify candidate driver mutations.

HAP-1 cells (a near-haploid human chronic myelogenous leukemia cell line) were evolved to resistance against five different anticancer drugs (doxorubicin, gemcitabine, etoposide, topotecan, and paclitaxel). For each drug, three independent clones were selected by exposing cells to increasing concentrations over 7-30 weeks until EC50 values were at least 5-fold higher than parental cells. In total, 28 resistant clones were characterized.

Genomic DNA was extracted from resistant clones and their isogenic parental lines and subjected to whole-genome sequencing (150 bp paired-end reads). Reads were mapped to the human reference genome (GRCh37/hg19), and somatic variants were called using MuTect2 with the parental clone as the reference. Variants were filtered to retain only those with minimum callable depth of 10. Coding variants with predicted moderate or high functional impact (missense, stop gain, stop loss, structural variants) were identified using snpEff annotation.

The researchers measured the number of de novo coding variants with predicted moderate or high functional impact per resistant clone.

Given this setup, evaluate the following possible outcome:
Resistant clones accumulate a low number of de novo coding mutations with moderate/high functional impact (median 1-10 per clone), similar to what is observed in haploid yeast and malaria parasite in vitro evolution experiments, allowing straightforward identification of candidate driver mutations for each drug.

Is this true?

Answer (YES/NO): NO